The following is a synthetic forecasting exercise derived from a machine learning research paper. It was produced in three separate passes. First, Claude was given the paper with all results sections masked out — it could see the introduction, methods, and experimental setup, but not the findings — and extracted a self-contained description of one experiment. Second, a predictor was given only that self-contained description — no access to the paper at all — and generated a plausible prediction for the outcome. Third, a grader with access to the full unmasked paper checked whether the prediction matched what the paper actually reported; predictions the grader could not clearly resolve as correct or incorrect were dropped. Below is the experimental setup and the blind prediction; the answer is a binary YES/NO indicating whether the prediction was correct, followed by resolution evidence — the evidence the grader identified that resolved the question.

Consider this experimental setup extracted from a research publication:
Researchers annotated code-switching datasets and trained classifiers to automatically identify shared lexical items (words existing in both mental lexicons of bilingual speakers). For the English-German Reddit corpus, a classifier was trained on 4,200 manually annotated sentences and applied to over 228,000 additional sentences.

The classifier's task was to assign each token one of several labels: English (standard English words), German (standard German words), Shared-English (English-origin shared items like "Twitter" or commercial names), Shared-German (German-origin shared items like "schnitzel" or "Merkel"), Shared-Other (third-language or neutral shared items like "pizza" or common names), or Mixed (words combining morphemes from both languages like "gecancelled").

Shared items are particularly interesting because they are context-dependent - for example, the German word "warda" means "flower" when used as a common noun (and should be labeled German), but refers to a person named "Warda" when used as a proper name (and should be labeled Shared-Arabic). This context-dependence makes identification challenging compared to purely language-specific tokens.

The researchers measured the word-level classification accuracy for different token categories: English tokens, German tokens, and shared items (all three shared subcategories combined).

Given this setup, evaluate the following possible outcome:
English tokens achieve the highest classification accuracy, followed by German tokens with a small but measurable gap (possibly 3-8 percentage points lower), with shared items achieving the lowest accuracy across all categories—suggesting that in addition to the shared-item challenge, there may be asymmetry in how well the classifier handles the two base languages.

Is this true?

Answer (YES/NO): NO